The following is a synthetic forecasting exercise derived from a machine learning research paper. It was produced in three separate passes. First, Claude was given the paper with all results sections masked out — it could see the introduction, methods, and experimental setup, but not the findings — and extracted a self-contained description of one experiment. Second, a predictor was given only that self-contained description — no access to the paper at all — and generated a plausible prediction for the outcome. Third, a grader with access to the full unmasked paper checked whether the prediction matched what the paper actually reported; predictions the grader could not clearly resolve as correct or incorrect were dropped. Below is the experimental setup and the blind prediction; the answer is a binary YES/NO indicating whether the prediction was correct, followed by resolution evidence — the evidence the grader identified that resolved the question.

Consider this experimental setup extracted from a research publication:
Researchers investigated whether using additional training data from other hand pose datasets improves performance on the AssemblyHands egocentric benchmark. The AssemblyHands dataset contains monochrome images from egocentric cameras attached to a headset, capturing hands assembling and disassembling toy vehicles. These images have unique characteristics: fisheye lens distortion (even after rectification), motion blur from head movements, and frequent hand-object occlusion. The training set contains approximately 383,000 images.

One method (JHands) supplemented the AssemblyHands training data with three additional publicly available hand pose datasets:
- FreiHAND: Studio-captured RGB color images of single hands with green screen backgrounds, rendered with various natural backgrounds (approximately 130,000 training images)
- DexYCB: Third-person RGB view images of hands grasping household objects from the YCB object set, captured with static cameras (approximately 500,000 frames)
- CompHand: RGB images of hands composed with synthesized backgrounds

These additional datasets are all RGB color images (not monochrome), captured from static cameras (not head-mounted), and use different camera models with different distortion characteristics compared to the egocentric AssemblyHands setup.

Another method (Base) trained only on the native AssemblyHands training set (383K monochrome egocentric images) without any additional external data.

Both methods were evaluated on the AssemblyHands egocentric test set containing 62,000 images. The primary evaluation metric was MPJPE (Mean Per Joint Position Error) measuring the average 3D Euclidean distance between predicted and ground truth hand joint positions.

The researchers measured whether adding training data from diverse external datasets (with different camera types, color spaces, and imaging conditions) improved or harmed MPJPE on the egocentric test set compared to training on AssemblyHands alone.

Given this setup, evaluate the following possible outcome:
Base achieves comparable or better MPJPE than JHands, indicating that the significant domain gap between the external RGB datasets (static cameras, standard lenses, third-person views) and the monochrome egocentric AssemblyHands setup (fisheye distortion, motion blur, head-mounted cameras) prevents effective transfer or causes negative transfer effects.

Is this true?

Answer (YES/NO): NO